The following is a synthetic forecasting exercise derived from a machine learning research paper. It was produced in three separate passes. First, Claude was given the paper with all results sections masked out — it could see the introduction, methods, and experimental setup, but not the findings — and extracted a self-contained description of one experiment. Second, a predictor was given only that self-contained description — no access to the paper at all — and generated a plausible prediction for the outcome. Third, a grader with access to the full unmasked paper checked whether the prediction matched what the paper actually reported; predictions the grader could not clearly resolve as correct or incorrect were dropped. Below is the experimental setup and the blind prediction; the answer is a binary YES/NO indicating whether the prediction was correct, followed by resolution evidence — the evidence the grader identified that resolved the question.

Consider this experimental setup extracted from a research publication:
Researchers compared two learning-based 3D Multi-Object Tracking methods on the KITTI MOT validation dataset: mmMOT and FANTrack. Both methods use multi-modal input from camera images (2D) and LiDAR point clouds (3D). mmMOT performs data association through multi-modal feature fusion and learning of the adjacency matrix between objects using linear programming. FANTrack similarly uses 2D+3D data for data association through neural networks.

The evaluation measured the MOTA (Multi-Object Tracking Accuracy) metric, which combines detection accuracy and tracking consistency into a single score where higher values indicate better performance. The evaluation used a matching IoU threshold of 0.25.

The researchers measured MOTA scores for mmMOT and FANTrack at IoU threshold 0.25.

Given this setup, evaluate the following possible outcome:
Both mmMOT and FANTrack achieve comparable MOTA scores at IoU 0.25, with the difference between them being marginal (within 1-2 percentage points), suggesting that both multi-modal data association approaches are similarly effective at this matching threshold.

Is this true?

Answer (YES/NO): YES